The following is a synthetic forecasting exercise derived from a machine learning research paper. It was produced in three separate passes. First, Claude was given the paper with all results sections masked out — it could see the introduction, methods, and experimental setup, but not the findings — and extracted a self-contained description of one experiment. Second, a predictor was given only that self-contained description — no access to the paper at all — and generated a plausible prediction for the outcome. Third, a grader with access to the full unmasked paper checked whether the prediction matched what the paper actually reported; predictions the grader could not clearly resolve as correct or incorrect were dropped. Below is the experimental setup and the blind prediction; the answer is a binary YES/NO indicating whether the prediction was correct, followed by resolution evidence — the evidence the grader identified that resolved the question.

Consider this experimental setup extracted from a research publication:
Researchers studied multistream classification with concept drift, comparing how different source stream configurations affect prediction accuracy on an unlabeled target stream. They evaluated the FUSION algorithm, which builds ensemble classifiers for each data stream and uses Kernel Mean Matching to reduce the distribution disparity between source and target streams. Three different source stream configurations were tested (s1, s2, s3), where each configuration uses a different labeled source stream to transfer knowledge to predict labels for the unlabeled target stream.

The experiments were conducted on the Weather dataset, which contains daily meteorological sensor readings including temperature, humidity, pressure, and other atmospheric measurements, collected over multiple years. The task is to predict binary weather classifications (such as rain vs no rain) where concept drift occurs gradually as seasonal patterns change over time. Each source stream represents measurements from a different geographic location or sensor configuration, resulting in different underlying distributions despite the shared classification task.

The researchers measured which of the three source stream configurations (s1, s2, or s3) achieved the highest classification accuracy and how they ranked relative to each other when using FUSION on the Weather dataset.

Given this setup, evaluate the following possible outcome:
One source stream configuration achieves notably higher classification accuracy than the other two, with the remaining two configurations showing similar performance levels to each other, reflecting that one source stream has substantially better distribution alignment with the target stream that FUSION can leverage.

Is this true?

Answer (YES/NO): NO